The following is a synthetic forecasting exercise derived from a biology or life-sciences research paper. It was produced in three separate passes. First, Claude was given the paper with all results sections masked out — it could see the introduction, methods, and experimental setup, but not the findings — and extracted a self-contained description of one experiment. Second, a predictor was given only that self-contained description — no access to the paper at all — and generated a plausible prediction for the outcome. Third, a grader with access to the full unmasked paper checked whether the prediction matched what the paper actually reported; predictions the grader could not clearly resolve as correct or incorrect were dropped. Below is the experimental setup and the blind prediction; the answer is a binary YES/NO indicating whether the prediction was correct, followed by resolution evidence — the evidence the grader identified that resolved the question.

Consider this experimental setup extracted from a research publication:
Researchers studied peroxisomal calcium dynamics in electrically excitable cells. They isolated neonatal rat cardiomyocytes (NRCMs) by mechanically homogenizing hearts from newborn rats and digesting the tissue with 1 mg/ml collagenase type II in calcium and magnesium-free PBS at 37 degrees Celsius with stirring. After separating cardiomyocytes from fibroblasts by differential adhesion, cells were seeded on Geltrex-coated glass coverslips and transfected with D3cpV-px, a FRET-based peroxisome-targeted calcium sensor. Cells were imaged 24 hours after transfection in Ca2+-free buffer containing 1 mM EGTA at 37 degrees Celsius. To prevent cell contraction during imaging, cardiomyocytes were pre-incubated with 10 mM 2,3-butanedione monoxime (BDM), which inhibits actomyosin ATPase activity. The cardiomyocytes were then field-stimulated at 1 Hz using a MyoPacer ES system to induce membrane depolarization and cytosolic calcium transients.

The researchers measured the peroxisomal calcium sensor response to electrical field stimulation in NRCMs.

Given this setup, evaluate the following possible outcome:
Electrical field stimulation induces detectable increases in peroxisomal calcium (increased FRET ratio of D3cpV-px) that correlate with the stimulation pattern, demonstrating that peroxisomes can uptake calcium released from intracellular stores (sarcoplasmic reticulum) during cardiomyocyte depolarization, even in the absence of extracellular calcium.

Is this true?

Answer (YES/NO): YES